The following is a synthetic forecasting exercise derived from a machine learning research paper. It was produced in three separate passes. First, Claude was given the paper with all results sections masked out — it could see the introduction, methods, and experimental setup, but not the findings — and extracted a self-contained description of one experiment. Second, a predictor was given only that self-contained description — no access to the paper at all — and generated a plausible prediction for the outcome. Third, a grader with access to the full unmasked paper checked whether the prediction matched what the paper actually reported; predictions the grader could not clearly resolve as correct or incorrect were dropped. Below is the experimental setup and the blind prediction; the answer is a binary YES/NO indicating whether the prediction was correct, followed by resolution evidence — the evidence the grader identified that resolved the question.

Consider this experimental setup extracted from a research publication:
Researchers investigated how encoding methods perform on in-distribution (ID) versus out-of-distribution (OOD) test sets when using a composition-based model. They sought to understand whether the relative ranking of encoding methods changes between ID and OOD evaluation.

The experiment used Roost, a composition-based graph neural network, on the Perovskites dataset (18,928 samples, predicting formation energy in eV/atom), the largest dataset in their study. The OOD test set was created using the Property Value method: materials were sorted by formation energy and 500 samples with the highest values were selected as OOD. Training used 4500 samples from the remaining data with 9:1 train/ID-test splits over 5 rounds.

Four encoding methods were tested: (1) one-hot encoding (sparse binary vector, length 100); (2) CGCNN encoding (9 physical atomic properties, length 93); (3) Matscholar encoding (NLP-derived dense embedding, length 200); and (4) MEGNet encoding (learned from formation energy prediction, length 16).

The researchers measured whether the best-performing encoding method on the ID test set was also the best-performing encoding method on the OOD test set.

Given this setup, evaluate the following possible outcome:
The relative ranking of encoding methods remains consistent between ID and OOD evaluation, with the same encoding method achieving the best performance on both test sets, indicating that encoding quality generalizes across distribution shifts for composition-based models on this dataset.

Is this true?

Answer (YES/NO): NO